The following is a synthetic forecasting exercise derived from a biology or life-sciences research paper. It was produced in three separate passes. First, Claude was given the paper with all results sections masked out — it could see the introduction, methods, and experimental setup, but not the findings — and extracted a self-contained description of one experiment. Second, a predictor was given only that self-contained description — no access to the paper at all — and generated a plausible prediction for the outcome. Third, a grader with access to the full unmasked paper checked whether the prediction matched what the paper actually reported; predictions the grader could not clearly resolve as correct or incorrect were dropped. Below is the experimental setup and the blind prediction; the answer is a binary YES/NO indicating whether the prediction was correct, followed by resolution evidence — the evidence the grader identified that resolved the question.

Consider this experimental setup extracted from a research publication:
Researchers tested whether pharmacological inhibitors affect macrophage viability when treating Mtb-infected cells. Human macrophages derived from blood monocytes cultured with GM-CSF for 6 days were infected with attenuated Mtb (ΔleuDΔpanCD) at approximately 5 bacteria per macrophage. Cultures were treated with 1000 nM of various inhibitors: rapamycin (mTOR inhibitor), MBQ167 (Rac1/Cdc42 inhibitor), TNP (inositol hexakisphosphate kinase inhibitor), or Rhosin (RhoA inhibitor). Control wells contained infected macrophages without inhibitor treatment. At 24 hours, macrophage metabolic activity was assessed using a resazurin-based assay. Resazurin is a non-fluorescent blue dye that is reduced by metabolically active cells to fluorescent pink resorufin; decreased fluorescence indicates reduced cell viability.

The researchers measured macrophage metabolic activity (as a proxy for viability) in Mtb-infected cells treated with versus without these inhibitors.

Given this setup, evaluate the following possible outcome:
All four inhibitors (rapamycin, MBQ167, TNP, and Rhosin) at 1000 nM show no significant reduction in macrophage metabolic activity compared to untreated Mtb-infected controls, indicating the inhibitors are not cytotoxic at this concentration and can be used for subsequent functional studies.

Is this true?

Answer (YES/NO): YES